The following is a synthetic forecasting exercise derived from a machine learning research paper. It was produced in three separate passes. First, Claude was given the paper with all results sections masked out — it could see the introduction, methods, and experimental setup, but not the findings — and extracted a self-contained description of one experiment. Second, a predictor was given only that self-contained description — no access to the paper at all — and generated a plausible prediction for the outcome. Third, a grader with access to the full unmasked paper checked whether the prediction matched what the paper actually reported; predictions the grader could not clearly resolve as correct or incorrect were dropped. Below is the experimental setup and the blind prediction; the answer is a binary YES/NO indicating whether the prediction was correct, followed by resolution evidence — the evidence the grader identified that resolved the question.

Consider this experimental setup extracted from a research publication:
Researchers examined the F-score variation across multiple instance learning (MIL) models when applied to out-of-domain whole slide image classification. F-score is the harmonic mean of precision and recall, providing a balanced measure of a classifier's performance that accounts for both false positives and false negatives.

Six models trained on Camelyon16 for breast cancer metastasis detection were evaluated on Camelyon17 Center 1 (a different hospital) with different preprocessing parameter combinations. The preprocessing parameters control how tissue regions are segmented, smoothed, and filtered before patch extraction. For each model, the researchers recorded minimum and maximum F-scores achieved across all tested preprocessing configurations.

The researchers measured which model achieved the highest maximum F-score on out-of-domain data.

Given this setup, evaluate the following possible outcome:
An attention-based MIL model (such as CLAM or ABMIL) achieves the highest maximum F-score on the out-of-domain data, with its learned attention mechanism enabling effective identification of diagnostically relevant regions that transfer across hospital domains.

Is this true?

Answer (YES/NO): YES